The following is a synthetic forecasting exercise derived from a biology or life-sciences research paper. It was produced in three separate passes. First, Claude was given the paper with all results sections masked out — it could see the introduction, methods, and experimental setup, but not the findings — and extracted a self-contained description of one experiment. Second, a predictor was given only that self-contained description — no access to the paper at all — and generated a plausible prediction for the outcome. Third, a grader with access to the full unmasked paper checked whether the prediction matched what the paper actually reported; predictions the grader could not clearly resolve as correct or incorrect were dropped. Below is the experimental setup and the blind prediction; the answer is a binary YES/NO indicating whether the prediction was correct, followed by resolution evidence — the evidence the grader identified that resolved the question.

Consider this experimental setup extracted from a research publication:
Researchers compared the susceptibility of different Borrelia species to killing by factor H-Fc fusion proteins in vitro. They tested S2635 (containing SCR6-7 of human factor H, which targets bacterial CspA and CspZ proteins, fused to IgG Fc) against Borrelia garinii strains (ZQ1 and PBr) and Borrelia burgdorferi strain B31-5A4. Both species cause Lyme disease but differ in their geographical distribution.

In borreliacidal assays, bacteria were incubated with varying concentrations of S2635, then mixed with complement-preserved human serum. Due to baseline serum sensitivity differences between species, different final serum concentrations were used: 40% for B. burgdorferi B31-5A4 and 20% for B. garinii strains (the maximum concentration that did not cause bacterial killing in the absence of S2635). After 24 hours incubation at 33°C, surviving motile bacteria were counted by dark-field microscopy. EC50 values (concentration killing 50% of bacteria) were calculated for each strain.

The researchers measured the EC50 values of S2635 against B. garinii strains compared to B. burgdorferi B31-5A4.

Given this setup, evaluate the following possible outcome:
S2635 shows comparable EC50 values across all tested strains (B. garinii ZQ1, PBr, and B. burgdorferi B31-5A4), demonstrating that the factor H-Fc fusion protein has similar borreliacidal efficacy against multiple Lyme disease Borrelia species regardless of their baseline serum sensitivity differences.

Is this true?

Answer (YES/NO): NO